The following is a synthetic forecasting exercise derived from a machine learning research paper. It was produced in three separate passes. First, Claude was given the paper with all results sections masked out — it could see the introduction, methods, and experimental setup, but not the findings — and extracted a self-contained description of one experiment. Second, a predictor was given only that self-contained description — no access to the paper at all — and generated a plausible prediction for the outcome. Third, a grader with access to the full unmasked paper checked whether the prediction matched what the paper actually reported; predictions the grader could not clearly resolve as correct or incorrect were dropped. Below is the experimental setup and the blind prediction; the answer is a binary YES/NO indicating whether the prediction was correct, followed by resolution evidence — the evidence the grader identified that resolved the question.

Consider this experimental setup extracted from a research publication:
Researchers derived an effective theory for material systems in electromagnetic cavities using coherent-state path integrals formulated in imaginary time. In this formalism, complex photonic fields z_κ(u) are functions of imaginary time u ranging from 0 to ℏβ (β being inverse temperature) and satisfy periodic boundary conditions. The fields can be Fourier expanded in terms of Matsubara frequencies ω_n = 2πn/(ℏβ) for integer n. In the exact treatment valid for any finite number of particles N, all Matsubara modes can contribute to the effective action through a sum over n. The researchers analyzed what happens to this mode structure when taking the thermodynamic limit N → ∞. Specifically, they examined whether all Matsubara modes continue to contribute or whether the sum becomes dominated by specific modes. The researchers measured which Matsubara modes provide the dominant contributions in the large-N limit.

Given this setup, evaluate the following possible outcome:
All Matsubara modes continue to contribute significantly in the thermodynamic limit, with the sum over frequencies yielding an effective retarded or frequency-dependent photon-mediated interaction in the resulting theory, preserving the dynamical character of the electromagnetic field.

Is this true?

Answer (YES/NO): NO